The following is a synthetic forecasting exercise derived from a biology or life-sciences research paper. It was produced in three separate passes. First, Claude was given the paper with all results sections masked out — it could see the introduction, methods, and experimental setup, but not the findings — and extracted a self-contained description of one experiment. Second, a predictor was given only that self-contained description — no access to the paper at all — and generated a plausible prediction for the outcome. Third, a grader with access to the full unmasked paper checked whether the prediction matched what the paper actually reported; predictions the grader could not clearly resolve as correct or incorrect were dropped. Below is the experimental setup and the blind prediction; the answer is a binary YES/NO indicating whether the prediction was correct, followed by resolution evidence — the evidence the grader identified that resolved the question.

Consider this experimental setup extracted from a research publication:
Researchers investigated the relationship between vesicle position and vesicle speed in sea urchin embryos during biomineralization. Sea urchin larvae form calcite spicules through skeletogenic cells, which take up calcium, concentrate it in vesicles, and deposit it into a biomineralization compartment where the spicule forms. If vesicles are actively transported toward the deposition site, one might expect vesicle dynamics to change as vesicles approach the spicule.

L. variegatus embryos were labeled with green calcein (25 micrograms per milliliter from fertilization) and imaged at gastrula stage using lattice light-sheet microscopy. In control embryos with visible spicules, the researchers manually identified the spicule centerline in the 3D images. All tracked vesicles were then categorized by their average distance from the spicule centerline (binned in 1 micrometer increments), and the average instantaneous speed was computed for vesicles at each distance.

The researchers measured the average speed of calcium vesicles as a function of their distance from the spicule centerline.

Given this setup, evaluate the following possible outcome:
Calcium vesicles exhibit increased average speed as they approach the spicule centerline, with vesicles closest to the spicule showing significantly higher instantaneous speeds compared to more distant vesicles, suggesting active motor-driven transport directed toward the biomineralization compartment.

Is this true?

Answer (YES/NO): NO